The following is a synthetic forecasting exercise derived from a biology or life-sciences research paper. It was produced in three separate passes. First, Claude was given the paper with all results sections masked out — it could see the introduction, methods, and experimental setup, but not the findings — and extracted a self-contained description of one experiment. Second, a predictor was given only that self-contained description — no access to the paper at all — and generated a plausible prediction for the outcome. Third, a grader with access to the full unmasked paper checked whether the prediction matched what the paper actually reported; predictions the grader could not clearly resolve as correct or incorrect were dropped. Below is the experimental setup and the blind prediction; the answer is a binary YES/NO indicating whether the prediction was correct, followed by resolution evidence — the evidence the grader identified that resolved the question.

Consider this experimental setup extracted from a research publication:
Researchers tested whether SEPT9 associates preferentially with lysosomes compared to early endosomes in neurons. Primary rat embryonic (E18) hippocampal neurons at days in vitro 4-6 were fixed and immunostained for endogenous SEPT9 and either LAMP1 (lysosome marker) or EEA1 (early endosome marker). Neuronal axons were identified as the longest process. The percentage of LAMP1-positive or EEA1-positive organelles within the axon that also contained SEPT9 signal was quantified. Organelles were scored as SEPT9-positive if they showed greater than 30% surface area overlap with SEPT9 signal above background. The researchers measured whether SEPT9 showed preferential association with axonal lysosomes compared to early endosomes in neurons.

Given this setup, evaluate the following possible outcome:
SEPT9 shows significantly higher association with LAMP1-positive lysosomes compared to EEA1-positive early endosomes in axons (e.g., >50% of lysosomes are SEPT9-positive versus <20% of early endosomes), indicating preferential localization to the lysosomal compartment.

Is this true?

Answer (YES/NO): YES